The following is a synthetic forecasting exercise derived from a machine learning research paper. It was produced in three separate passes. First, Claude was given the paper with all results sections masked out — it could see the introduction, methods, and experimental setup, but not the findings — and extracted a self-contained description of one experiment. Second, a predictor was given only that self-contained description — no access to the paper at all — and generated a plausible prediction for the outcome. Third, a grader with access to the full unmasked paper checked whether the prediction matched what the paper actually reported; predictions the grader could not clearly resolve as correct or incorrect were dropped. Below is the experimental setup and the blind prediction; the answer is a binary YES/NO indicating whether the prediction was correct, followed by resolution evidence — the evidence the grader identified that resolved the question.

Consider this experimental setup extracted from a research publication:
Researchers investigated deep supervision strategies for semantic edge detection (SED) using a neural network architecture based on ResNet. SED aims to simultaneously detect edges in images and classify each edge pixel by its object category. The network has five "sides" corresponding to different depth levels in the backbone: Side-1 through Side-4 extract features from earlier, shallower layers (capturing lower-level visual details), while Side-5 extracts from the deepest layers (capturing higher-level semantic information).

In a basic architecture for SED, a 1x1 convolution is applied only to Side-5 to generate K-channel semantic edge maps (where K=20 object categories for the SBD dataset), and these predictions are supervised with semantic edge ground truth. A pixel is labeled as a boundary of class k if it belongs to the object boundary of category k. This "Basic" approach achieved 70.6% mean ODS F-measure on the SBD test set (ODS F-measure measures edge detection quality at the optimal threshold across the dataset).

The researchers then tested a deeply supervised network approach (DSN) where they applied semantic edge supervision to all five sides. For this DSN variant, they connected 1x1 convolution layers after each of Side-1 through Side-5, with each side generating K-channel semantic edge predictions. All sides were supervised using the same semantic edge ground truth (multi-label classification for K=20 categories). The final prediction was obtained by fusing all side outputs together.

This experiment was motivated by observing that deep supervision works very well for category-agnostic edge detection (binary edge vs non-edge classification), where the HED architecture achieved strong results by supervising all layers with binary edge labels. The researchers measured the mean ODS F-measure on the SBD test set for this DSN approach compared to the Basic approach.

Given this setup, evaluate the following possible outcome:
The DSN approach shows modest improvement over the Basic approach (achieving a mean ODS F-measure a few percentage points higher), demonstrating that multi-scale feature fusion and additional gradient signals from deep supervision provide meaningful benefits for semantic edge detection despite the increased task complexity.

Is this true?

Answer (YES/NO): NO